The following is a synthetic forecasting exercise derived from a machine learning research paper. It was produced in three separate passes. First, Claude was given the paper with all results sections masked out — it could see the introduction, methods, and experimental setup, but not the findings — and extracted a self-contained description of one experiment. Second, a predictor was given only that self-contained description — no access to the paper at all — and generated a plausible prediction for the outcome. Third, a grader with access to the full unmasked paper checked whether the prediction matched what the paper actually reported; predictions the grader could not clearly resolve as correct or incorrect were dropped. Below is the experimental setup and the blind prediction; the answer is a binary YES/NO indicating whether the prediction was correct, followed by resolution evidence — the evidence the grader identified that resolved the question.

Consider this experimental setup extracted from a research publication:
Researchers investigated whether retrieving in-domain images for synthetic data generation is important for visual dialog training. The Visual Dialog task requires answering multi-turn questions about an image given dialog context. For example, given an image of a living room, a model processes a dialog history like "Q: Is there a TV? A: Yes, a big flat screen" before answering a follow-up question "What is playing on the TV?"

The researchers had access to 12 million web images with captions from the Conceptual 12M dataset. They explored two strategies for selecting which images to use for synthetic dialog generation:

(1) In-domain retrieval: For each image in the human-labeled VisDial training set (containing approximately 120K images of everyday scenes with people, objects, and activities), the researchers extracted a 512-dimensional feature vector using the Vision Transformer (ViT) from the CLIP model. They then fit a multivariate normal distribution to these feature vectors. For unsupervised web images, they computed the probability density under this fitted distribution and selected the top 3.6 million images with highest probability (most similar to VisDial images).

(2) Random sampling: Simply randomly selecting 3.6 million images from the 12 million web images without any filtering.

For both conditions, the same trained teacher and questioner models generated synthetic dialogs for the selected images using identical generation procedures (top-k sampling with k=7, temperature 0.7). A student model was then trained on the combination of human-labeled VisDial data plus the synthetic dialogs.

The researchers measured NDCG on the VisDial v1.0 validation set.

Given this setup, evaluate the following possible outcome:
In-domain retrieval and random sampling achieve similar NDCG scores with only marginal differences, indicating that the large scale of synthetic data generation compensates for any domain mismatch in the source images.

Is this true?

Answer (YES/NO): NO